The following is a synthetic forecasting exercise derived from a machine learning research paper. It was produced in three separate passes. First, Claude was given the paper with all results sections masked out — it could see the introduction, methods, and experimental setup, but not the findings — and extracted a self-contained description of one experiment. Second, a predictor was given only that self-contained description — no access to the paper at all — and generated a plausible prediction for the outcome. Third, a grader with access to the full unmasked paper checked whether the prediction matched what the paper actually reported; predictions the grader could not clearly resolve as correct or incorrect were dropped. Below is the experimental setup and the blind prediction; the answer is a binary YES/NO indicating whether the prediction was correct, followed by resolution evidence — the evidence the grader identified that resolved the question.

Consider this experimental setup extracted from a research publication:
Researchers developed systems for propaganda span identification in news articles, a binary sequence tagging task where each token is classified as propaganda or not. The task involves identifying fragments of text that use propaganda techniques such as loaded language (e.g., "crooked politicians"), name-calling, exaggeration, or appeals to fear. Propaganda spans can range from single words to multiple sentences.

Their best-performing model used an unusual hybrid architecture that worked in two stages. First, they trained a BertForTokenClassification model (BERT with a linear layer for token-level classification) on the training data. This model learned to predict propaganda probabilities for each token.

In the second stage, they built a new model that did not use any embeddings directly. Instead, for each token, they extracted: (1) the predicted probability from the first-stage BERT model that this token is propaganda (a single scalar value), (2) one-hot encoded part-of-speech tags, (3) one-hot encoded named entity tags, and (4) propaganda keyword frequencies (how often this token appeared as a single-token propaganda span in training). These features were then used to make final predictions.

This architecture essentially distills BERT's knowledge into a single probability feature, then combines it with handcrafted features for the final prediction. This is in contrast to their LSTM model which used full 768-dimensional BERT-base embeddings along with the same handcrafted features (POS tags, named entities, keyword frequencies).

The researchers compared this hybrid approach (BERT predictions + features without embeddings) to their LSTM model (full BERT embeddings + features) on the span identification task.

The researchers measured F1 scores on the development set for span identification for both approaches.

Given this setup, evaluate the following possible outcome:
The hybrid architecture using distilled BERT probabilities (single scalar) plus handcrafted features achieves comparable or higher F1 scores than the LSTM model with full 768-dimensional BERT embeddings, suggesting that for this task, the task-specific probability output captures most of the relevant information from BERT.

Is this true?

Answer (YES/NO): YES